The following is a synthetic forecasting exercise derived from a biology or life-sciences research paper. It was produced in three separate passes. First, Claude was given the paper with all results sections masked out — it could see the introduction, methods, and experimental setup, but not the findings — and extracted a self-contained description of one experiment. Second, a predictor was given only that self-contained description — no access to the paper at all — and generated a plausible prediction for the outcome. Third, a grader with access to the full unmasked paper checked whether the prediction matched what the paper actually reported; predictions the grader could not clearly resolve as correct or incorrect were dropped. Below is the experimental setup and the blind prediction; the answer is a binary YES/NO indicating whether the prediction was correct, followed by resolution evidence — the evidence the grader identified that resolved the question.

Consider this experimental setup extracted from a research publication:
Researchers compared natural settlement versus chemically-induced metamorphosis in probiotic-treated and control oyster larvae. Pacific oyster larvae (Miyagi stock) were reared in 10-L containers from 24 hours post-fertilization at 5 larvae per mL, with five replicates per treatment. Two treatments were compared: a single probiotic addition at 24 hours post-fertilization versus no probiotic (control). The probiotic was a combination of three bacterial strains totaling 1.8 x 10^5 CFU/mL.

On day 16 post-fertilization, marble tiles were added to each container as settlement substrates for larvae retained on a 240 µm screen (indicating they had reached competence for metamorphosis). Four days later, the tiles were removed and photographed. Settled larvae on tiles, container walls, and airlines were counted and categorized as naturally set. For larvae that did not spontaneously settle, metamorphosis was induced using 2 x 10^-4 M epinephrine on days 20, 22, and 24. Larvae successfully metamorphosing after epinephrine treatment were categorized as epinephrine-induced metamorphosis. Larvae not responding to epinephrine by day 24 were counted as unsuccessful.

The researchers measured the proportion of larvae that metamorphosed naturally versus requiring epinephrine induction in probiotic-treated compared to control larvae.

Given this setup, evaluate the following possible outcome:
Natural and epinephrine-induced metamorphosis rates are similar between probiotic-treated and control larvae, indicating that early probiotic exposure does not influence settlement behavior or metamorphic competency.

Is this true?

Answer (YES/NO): NO